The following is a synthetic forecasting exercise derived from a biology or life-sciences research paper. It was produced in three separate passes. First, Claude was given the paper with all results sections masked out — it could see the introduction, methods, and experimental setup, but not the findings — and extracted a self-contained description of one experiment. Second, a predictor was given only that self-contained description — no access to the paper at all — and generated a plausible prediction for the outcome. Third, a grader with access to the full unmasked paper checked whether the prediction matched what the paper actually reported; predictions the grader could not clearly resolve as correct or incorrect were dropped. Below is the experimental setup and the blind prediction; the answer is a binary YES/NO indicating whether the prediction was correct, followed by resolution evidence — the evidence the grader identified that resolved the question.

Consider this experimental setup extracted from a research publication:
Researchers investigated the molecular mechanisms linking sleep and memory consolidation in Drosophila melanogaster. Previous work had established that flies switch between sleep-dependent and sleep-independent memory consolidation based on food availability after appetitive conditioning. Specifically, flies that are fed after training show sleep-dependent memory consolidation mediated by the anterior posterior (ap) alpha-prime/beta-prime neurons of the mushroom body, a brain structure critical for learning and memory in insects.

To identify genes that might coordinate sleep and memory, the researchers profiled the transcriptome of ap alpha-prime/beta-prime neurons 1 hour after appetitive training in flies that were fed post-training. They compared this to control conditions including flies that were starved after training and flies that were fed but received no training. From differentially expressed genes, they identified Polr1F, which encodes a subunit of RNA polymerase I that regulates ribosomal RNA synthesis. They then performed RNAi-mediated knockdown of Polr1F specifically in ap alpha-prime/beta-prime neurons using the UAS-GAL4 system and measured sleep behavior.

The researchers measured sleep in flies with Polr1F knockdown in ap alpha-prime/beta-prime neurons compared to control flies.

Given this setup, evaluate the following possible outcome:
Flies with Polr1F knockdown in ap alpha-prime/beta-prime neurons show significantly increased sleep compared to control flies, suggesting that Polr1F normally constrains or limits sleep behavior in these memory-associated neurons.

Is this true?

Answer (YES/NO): YES